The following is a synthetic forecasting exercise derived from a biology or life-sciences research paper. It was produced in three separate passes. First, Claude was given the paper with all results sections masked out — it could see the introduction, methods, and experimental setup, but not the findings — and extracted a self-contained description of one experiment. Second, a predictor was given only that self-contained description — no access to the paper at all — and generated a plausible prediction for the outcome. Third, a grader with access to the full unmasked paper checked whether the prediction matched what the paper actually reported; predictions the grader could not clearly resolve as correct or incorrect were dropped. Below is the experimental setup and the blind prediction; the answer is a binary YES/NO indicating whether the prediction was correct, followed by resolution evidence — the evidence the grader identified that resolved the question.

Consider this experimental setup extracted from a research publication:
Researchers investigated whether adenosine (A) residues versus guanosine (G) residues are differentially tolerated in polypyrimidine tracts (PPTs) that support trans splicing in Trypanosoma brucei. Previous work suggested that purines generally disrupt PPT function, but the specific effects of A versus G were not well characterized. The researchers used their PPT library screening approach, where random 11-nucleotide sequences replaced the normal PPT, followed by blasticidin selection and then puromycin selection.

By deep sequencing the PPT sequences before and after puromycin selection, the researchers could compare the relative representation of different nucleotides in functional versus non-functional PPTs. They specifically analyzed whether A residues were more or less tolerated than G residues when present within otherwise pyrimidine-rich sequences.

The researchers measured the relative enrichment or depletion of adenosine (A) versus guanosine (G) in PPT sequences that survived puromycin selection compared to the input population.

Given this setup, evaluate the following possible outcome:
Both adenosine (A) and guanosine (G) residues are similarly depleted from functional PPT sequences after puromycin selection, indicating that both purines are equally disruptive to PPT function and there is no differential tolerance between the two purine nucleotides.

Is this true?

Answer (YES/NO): NO